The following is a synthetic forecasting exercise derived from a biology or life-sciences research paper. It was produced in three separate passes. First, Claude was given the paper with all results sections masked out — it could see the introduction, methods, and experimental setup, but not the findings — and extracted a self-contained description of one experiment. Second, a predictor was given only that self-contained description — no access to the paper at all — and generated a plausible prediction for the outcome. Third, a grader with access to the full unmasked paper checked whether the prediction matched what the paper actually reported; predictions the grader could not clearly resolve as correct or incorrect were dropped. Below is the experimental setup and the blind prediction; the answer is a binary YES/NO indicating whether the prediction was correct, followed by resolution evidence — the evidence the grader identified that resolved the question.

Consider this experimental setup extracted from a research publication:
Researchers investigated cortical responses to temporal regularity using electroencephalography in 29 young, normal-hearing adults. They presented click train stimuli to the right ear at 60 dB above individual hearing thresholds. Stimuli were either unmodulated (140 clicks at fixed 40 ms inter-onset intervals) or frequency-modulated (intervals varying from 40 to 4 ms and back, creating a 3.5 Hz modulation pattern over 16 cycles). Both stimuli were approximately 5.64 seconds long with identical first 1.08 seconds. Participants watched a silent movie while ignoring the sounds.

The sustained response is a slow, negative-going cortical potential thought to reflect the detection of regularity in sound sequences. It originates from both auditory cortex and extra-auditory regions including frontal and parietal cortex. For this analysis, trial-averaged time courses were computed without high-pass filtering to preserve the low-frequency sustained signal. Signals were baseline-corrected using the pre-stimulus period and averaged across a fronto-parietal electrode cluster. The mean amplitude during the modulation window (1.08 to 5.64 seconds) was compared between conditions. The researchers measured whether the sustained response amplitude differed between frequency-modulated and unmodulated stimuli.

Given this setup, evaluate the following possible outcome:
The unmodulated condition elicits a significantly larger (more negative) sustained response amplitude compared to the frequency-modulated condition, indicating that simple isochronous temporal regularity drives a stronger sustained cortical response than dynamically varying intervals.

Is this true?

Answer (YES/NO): NO